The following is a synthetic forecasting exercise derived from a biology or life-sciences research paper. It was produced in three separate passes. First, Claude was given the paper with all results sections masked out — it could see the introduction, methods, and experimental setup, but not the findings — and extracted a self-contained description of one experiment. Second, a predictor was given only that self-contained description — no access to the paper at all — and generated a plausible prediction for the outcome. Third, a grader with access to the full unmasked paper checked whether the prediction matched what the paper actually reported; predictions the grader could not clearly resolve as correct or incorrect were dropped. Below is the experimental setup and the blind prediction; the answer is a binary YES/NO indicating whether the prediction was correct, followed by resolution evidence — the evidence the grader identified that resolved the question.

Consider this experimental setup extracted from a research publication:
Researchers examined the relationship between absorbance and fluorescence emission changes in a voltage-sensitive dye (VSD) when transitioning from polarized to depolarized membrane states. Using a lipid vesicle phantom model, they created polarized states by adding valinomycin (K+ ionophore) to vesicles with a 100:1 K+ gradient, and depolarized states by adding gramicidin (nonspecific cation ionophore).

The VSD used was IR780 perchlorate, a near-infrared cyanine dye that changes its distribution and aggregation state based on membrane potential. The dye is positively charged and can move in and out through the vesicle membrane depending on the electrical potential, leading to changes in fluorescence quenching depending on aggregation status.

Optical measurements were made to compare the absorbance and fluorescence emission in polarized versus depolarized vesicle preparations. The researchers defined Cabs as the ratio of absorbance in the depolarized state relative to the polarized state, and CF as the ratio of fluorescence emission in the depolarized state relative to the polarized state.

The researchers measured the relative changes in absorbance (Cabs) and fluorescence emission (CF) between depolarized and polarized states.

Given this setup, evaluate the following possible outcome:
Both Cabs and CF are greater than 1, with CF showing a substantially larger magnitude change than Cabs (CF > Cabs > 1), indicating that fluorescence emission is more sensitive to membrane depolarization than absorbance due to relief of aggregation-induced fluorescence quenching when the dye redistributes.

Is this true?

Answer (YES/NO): NO